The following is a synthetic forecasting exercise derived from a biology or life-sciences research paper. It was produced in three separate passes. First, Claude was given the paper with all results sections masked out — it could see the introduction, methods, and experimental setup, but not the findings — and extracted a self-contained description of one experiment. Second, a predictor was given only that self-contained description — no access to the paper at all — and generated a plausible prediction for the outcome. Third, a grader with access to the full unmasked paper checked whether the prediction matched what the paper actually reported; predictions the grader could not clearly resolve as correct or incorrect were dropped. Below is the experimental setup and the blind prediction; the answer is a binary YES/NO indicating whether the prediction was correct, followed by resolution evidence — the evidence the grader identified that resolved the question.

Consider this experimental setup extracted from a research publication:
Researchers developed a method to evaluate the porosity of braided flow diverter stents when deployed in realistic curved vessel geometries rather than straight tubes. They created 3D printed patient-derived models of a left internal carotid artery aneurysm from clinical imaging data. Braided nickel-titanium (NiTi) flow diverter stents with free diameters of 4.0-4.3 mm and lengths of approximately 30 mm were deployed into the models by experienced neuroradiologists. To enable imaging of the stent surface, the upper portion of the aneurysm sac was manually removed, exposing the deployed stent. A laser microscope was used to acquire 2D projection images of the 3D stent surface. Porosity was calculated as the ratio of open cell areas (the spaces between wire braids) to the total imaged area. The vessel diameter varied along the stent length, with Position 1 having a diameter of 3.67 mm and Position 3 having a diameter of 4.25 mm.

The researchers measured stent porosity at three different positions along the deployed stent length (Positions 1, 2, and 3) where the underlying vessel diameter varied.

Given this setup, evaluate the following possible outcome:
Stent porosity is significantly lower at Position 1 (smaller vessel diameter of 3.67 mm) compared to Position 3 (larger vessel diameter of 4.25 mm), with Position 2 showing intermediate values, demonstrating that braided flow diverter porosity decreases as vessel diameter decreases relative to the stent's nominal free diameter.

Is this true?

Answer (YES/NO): NO